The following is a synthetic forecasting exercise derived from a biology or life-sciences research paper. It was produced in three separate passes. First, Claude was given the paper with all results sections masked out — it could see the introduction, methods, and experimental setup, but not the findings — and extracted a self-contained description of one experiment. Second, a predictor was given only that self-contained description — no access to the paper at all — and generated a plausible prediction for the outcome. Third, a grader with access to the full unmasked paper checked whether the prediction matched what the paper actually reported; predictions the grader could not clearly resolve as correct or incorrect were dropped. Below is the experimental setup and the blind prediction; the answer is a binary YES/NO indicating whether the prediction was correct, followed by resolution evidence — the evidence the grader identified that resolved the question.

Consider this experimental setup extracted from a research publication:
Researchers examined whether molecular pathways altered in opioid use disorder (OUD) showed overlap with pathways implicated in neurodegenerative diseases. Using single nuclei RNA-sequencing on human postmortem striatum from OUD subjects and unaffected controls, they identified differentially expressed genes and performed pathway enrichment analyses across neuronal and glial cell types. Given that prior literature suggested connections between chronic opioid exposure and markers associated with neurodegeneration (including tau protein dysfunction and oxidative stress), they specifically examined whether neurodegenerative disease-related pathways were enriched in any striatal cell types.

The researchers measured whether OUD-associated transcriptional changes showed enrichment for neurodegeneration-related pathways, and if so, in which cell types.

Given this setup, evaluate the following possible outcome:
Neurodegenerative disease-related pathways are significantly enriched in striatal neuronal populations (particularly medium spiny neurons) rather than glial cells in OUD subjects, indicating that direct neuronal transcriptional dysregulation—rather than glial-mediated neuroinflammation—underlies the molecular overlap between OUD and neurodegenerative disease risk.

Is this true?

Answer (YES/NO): NO